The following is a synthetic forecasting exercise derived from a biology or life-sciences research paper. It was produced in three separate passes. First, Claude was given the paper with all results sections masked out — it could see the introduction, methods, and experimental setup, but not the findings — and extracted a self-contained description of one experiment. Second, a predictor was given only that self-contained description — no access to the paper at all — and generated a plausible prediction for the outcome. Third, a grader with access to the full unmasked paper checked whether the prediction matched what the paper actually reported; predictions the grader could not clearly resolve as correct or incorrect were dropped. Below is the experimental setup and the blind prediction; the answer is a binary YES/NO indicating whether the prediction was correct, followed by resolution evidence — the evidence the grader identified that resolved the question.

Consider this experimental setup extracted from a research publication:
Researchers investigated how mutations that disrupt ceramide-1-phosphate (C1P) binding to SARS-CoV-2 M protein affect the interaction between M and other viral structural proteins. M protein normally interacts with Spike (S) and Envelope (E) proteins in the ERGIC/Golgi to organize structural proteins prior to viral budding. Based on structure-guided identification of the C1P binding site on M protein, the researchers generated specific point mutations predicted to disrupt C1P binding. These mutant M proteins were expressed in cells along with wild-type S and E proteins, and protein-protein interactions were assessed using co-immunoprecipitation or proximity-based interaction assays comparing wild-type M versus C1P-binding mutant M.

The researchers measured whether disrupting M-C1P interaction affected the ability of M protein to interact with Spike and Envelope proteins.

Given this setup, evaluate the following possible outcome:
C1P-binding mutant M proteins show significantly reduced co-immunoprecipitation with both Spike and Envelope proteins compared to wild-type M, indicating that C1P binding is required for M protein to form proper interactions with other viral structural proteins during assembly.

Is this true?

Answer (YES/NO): YES